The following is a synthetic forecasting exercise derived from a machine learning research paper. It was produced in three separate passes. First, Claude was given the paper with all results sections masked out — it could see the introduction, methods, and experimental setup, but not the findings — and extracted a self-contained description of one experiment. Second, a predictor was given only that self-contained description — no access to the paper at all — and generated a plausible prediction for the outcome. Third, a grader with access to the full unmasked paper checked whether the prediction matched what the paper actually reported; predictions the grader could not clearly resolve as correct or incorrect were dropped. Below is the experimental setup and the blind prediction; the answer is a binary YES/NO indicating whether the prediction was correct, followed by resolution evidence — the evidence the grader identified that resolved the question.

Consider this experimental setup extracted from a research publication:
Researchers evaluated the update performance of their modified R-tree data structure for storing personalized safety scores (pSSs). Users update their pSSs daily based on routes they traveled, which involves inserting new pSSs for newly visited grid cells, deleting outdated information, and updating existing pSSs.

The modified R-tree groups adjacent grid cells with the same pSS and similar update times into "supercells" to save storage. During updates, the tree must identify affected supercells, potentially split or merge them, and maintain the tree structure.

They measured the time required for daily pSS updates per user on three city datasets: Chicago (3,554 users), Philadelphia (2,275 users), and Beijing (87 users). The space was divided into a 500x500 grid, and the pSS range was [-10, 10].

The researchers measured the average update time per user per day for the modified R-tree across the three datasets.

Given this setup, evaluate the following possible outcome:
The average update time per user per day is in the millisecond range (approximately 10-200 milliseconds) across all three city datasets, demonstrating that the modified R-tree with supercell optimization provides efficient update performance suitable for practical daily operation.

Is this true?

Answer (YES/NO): YES